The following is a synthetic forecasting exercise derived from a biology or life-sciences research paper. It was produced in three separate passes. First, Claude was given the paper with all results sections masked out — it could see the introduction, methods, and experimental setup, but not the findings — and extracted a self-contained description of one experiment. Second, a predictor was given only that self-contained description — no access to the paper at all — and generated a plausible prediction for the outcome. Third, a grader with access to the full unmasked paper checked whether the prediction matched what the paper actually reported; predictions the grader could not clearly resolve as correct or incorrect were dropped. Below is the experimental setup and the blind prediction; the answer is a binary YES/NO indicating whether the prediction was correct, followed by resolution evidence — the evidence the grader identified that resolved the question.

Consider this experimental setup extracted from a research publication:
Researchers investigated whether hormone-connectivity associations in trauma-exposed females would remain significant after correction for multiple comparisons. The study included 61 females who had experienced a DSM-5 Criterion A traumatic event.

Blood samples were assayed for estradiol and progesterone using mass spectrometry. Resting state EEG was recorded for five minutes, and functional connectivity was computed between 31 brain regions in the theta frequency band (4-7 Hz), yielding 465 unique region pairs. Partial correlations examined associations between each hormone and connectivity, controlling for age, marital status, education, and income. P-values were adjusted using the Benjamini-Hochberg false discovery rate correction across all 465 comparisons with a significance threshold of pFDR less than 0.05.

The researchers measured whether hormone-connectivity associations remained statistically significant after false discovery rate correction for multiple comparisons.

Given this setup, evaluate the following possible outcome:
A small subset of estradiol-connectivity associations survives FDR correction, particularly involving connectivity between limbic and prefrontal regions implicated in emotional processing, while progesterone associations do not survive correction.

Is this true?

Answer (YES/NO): NO